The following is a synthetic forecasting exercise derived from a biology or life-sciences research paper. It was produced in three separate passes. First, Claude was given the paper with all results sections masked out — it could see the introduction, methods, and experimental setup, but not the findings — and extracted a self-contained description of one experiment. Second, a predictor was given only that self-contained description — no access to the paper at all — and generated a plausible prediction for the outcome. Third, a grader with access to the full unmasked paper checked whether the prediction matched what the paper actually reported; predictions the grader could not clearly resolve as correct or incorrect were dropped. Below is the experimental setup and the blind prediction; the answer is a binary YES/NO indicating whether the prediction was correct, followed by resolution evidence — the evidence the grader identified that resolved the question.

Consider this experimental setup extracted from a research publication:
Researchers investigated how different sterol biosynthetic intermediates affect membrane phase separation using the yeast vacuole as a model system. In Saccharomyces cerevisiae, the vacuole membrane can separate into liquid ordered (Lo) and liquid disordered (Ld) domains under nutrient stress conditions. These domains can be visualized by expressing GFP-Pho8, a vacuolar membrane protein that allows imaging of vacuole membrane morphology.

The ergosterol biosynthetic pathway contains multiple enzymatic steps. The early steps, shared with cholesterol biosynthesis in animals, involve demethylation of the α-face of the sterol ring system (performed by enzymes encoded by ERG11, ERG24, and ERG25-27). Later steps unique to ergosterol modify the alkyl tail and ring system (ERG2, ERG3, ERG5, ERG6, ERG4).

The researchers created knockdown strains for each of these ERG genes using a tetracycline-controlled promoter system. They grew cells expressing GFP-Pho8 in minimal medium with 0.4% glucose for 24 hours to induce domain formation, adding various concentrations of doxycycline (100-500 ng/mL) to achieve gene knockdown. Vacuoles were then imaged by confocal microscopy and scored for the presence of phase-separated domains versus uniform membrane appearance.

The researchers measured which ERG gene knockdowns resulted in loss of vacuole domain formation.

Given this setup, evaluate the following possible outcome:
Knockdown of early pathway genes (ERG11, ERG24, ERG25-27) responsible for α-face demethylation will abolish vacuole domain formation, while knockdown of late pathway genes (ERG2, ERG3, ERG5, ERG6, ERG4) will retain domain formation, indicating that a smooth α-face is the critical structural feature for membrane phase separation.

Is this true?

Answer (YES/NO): NO